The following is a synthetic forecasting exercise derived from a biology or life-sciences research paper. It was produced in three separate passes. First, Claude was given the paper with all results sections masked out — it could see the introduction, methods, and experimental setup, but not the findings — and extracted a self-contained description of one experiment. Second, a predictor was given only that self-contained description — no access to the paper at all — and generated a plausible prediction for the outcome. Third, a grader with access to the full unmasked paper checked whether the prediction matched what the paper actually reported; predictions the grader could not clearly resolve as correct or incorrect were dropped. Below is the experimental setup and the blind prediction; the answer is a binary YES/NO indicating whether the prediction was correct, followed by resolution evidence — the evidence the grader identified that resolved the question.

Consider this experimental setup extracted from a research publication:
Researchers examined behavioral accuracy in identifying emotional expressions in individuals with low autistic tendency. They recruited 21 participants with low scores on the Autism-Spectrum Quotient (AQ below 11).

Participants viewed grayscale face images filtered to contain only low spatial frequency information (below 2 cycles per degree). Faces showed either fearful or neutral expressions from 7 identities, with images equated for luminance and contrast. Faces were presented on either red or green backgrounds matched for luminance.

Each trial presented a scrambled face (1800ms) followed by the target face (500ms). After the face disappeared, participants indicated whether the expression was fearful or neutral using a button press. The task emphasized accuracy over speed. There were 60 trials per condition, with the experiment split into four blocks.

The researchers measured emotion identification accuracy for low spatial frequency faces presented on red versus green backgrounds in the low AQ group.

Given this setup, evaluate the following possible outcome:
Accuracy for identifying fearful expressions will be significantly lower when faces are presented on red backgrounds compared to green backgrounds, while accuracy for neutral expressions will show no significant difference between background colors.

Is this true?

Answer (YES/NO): NO